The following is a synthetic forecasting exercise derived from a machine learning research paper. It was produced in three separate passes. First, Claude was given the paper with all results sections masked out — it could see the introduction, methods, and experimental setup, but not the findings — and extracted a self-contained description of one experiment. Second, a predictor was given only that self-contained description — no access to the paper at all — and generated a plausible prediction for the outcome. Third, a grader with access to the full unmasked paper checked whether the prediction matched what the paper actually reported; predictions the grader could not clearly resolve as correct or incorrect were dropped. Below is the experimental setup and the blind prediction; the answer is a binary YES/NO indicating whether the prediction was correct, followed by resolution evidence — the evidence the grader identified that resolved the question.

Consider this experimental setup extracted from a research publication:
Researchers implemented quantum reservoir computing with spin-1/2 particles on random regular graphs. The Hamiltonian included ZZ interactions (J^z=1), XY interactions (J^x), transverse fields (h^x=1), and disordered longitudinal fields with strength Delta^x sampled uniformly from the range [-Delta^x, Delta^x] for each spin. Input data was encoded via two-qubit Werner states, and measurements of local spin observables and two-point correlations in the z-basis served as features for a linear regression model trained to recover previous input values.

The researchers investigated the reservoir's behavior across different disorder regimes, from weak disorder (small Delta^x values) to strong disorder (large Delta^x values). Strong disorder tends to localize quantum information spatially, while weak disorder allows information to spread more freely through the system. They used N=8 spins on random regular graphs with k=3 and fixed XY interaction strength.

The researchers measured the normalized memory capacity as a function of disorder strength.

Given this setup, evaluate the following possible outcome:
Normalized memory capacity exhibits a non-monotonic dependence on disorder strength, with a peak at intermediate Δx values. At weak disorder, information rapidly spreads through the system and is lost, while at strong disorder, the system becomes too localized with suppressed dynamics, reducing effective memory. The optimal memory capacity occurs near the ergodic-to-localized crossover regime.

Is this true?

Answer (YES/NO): YES